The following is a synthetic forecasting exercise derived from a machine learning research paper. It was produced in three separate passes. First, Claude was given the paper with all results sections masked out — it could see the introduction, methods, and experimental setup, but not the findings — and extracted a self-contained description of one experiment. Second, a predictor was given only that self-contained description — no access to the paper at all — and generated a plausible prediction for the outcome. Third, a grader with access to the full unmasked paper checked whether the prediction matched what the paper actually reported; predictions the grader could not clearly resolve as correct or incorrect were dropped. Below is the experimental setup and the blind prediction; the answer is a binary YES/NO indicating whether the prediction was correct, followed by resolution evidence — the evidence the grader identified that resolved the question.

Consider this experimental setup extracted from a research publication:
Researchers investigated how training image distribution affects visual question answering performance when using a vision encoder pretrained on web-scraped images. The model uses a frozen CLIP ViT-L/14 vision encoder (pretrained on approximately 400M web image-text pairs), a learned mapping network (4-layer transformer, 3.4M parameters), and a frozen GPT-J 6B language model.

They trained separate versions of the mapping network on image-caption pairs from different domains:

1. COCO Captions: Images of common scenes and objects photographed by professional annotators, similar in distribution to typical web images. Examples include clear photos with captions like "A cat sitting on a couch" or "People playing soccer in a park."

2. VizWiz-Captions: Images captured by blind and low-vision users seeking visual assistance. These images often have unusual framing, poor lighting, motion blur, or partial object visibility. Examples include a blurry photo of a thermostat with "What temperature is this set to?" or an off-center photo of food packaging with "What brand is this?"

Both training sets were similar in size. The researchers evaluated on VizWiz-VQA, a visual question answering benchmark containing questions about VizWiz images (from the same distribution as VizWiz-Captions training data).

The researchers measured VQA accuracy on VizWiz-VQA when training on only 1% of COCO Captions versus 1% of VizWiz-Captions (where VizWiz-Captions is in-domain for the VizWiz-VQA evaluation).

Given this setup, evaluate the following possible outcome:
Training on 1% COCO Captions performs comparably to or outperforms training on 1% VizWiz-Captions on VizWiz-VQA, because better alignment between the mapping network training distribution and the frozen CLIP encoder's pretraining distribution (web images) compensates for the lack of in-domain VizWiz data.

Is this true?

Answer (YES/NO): YES